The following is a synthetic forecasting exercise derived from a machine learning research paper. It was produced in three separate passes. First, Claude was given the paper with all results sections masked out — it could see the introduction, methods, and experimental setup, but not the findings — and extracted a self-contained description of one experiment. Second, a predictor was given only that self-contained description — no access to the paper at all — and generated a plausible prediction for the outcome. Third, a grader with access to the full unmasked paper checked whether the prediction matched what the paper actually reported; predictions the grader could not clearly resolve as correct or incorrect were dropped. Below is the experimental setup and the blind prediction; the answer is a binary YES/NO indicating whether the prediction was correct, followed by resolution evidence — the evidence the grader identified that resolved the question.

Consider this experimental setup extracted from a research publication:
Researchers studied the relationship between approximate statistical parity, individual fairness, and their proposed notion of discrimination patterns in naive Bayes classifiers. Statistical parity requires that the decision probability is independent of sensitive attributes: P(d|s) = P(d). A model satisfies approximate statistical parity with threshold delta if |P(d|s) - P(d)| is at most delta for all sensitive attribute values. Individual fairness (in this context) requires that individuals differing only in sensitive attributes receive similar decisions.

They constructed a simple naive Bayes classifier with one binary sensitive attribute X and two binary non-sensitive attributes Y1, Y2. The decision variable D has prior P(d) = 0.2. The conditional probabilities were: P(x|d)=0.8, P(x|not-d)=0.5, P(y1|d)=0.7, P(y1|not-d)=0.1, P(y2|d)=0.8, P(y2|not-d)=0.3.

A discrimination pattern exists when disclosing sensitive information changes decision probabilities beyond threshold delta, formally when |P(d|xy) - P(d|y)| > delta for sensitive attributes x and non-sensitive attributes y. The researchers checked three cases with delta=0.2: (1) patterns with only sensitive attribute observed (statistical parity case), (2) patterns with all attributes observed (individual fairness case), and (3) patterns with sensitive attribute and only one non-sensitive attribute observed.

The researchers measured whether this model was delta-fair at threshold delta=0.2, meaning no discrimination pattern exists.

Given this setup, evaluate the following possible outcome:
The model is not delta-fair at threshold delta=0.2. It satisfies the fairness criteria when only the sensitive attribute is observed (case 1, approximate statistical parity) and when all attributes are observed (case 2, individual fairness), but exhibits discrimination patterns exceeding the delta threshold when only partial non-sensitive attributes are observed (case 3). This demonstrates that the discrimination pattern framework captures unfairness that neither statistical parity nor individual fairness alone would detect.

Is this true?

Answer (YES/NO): YES